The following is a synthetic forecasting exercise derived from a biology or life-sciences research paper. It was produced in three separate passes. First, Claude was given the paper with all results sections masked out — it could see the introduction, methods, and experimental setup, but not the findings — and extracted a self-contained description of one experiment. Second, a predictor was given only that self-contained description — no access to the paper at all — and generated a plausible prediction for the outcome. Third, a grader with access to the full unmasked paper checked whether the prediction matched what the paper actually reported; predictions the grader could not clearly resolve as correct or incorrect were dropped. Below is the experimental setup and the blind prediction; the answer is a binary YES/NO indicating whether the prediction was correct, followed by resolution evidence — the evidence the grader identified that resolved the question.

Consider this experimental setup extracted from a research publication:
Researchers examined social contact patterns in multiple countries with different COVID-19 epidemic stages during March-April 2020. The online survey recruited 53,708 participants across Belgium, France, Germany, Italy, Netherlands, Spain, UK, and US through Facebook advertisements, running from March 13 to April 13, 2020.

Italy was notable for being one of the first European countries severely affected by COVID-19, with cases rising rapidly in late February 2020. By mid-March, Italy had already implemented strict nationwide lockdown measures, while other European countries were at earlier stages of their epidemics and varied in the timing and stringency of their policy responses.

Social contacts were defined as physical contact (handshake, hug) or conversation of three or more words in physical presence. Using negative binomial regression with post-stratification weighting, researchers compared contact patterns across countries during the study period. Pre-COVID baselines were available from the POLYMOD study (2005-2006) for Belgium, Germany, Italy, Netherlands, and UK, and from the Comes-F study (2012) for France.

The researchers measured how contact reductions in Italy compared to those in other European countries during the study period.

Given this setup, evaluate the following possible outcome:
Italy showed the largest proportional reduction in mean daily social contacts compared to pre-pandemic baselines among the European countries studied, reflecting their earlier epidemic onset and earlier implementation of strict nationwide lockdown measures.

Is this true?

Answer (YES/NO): YES